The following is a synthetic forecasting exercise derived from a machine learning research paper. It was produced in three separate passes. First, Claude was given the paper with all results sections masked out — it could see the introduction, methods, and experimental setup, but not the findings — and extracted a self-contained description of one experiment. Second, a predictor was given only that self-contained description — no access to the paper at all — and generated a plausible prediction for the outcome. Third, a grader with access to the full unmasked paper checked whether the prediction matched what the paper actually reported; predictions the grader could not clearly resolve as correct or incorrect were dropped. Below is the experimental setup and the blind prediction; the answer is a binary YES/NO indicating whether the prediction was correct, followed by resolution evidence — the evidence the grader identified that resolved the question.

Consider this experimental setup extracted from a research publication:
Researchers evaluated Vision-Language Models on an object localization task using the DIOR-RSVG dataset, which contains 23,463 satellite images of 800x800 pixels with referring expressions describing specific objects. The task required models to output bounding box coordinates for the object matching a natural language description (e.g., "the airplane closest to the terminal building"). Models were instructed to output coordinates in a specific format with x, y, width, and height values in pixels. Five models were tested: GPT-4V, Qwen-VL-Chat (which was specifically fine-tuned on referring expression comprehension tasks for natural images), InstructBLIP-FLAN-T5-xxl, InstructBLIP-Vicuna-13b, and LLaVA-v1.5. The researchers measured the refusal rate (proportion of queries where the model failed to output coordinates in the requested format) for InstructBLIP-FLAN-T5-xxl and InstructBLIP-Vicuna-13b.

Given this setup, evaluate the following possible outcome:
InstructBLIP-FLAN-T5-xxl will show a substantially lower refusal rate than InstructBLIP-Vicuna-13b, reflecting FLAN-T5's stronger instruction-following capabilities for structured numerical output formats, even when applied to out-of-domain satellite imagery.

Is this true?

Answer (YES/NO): NO